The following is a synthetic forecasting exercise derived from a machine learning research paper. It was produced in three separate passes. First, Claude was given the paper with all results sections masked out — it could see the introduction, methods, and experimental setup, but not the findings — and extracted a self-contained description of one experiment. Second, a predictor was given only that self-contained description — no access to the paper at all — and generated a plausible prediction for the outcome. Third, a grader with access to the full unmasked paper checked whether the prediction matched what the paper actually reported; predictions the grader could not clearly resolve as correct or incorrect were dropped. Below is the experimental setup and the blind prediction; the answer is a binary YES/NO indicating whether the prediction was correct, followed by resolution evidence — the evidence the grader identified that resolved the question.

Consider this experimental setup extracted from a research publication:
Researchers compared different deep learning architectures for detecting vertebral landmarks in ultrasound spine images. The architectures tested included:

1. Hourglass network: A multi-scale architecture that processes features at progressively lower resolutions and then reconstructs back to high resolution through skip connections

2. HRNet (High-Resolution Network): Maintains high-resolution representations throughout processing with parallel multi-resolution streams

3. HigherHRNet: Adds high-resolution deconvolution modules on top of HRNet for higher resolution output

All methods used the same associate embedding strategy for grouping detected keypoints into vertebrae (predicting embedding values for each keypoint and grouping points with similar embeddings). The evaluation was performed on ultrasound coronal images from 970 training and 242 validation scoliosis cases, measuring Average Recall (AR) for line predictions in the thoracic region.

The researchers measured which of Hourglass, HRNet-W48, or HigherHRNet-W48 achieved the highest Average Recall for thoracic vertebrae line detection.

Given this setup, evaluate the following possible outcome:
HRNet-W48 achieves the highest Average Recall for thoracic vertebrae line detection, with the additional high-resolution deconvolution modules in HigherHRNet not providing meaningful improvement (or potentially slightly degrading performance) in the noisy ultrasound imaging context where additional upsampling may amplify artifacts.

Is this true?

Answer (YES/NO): NO